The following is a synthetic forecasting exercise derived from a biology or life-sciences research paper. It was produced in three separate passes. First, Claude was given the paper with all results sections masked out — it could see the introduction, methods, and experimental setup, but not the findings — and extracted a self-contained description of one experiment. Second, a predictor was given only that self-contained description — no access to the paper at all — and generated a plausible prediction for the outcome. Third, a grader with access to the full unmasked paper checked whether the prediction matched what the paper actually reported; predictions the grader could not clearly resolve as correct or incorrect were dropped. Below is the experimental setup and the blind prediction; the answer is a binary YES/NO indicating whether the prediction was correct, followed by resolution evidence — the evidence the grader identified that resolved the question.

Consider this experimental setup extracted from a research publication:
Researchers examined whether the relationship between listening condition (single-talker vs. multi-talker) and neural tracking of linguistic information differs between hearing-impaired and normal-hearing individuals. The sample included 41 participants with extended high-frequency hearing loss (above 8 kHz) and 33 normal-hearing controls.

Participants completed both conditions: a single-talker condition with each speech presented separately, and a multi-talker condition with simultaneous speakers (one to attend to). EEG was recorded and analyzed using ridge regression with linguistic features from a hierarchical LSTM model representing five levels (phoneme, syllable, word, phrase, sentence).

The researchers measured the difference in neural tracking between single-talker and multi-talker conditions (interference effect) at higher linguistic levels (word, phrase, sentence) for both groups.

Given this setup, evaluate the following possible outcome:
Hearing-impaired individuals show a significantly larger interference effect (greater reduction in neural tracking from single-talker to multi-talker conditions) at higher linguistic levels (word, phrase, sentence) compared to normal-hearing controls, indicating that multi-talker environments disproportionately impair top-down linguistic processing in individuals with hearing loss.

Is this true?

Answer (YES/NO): NO